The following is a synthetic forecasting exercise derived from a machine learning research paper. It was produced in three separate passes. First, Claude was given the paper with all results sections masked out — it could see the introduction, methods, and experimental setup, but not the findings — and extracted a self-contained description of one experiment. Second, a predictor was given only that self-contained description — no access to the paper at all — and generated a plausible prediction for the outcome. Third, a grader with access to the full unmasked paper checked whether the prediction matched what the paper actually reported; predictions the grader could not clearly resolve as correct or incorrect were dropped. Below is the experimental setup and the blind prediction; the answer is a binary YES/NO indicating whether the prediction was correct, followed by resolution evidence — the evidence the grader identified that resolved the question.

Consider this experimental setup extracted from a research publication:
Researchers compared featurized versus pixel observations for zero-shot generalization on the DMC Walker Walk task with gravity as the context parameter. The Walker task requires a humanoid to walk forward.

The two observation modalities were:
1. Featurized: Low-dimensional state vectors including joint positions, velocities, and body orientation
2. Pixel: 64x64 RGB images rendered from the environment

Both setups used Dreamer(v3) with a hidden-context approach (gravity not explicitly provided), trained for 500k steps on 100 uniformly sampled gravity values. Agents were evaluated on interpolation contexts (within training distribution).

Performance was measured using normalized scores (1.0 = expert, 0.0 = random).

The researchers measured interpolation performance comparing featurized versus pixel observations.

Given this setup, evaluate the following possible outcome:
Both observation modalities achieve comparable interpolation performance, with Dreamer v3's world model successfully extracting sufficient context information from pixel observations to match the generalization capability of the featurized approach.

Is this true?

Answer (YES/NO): YES